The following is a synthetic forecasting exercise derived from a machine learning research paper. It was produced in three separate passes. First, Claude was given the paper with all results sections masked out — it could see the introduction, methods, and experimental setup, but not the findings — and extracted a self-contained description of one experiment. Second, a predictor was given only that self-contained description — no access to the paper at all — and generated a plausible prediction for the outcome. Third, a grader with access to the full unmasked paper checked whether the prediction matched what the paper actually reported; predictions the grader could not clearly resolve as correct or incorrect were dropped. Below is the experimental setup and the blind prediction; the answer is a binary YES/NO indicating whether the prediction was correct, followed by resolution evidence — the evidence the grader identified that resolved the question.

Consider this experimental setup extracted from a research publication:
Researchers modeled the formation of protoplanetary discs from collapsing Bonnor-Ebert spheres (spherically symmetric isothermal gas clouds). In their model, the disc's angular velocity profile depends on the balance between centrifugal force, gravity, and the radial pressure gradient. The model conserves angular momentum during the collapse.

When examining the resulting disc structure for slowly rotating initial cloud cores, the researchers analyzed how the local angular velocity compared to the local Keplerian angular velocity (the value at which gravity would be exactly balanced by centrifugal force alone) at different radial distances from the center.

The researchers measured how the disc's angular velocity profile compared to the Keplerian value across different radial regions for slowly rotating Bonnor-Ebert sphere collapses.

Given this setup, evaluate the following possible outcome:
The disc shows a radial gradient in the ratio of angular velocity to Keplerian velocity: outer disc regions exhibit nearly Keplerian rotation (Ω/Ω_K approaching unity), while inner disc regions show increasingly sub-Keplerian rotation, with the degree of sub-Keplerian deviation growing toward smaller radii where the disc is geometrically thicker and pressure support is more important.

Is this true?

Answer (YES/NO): NO